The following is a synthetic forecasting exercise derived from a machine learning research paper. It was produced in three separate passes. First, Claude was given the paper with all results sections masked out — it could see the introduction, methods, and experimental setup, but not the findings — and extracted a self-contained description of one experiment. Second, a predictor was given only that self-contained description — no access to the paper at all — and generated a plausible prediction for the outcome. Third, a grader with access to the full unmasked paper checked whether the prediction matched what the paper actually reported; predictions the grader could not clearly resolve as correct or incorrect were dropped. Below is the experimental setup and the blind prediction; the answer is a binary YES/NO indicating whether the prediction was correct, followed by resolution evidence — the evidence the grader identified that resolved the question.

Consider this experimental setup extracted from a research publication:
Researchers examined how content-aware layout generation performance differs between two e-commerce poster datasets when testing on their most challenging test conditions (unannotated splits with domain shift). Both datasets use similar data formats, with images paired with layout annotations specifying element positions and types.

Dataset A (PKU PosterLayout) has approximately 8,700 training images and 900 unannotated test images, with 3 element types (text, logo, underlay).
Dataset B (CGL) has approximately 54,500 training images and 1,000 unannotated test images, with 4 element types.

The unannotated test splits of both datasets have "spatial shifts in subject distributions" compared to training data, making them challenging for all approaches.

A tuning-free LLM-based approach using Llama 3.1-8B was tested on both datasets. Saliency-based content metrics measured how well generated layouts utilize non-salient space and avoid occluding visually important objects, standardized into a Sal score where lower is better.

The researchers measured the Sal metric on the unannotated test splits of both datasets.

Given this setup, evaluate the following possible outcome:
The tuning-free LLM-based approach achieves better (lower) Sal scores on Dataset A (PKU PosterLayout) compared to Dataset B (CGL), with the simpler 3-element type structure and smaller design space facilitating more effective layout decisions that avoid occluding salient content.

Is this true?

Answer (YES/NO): YES